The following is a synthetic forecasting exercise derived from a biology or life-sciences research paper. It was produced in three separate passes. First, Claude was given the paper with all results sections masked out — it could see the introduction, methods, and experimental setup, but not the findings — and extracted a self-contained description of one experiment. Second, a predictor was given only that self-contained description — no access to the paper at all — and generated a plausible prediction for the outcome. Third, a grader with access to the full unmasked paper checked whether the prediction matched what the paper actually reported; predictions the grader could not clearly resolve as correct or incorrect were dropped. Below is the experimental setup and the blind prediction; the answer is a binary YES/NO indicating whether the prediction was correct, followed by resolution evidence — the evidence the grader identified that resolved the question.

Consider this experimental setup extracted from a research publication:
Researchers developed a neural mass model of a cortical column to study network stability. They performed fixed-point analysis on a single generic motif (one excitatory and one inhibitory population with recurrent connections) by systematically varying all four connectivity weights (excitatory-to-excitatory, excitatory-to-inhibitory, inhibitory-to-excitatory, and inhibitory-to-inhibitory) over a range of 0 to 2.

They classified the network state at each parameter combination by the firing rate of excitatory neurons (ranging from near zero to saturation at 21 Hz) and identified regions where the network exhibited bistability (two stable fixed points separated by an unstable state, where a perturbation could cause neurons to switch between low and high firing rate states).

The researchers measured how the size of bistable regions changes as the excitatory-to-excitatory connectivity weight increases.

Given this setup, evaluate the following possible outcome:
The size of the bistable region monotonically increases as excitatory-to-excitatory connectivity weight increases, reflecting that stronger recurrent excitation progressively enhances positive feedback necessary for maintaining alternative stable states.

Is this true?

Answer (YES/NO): YES